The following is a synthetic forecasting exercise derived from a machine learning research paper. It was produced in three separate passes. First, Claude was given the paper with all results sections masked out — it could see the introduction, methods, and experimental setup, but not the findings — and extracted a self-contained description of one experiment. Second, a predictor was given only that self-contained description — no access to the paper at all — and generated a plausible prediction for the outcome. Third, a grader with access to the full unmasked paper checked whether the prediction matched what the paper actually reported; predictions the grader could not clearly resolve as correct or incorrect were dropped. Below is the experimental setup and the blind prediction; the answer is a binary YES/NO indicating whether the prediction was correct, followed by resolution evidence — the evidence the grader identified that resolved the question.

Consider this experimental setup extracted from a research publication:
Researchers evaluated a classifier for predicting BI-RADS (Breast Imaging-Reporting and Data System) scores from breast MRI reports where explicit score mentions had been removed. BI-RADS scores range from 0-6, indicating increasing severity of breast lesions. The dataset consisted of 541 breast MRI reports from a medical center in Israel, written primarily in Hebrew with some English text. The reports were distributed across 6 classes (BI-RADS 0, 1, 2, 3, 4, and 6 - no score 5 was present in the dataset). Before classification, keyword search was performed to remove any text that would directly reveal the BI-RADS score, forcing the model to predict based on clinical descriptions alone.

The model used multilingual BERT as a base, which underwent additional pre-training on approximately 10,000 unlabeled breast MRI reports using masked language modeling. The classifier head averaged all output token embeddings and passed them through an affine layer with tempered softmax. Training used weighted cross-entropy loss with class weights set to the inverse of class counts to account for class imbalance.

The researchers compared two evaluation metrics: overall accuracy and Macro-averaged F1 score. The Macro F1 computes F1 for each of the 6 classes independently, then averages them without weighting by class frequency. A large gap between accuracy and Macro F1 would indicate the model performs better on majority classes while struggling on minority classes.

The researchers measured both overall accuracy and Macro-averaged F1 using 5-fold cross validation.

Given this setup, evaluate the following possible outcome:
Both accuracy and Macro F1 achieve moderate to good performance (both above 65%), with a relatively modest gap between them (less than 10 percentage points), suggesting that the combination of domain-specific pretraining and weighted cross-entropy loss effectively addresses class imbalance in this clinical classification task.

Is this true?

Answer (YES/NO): NO